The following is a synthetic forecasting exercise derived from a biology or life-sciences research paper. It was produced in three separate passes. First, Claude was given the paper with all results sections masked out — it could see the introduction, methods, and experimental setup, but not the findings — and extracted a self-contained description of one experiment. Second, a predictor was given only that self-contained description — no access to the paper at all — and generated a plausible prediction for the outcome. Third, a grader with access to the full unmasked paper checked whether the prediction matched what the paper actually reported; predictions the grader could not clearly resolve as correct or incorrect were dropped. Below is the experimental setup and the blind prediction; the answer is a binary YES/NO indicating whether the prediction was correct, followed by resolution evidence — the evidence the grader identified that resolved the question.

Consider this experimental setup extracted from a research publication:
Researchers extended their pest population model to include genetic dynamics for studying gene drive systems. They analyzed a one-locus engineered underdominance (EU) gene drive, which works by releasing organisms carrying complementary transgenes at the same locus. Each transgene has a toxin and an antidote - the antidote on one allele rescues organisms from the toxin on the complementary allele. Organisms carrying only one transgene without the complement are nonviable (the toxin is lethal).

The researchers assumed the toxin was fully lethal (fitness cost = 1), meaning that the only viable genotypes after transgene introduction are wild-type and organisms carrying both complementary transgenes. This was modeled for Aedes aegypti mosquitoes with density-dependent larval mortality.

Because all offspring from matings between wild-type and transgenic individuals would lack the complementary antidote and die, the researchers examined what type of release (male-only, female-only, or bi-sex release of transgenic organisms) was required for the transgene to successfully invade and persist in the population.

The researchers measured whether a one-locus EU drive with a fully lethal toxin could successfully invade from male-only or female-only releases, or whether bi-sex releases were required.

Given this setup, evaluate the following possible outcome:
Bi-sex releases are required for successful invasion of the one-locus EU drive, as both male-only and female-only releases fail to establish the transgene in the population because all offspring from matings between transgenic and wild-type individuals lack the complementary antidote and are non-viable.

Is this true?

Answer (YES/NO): YES